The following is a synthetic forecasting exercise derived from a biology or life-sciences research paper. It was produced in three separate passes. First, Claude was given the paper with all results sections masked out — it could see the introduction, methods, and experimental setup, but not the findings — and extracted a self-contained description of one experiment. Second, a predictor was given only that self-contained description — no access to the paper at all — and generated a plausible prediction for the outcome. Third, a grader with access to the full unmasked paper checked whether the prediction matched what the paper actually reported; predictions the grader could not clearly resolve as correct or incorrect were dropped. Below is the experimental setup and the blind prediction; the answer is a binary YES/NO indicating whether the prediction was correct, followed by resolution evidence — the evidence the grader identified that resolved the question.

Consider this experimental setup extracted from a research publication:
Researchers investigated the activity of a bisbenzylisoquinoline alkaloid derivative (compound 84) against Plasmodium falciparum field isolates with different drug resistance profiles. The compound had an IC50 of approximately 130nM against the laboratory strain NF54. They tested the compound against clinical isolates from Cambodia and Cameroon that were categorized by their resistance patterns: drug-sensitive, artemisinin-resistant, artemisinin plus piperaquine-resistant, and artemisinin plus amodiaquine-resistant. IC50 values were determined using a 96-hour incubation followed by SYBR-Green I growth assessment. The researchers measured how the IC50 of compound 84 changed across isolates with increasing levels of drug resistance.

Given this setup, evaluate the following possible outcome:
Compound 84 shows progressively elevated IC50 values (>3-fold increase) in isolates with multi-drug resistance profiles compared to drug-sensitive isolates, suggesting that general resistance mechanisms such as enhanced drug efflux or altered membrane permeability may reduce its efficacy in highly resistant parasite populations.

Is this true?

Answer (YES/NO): NO